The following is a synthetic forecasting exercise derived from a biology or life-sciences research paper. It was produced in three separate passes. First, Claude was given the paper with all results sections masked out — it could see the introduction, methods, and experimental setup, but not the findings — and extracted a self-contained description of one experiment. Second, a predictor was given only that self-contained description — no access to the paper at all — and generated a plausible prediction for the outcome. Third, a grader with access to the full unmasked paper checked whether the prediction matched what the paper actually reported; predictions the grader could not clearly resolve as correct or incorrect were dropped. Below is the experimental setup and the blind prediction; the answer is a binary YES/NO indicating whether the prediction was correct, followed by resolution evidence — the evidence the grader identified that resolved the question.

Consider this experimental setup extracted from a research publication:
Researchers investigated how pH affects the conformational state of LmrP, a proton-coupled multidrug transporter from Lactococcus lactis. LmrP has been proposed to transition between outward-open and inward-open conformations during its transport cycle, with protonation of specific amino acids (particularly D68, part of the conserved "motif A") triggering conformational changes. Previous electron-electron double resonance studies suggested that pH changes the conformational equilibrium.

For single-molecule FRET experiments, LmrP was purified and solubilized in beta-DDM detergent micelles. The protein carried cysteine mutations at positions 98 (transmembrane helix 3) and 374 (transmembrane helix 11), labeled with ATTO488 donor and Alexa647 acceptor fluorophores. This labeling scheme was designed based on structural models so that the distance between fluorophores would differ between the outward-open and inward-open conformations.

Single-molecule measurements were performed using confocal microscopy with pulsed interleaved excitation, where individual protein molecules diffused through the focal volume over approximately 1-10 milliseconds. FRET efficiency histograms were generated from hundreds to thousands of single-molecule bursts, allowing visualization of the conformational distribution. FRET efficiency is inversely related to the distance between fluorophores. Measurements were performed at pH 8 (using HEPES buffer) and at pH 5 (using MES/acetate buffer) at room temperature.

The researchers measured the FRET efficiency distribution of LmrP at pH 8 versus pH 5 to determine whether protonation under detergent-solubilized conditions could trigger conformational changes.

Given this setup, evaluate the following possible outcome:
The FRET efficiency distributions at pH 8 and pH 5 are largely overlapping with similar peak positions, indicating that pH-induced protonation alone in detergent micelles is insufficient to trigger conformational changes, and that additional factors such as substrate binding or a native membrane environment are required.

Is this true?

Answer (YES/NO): NO